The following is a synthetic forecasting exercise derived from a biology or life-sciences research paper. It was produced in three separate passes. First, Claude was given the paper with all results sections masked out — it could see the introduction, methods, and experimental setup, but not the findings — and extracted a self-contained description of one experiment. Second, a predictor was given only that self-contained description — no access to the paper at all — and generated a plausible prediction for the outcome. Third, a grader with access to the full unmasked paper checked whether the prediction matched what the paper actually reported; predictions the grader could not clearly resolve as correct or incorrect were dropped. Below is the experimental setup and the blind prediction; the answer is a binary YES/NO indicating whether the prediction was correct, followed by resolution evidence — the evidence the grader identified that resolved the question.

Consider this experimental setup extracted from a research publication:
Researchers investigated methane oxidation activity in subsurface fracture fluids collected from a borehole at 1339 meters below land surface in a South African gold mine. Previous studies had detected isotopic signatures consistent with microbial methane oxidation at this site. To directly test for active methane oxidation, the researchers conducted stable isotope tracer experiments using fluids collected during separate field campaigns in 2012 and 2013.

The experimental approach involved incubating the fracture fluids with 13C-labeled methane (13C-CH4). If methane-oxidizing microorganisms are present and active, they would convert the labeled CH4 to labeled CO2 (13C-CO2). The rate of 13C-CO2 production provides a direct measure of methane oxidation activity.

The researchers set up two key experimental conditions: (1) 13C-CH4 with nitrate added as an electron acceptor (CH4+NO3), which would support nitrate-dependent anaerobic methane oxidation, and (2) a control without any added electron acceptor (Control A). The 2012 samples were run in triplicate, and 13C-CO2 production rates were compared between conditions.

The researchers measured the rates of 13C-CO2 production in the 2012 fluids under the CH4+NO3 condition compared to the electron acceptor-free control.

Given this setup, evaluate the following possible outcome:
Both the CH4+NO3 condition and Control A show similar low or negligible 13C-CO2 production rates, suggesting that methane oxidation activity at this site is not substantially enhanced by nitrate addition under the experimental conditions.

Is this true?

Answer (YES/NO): NO